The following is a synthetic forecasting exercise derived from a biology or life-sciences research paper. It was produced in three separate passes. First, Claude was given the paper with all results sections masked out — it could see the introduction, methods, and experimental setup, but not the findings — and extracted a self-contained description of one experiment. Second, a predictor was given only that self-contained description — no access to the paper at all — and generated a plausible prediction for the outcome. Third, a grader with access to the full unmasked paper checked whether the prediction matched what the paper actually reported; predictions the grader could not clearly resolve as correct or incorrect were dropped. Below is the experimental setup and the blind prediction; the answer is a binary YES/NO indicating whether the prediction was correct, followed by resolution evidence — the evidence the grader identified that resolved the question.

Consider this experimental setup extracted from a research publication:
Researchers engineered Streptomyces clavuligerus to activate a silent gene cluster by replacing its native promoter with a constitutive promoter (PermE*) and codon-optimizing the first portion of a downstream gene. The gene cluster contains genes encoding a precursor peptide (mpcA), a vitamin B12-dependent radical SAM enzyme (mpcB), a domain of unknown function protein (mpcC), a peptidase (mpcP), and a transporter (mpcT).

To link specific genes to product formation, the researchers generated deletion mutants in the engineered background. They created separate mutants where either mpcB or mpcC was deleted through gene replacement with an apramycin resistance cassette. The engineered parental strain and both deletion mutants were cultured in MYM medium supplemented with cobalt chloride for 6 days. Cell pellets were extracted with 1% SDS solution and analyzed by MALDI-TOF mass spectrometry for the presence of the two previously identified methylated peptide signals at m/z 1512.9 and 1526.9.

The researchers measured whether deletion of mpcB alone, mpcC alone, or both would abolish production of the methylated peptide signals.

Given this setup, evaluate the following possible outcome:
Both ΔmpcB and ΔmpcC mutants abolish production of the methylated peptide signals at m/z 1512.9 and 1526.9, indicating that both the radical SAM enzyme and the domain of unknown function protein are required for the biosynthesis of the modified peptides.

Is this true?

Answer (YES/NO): YES